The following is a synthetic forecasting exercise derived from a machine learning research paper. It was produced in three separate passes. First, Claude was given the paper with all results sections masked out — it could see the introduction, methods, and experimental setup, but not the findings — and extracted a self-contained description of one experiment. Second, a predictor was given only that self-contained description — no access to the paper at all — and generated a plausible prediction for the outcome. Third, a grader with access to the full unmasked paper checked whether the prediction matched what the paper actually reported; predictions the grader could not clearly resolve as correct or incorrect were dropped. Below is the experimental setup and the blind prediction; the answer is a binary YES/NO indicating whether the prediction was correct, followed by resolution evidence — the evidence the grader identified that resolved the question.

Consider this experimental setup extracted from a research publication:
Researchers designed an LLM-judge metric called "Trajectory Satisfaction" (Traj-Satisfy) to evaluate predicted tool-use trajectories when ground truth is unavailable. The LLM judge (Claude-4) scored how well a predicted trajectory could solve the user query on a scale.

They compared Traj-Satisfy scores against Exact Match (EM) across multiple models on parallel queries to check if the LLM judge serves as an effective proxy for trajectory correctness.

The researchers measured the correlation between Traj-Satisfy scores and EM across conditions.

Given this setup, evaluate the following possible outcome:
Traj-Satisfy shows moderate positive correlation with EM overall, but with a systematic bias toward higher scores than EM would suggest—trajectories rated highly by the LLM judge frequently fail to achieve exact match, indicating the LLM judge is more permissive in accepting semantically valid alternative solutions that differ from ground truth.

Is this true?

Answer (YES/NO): NO